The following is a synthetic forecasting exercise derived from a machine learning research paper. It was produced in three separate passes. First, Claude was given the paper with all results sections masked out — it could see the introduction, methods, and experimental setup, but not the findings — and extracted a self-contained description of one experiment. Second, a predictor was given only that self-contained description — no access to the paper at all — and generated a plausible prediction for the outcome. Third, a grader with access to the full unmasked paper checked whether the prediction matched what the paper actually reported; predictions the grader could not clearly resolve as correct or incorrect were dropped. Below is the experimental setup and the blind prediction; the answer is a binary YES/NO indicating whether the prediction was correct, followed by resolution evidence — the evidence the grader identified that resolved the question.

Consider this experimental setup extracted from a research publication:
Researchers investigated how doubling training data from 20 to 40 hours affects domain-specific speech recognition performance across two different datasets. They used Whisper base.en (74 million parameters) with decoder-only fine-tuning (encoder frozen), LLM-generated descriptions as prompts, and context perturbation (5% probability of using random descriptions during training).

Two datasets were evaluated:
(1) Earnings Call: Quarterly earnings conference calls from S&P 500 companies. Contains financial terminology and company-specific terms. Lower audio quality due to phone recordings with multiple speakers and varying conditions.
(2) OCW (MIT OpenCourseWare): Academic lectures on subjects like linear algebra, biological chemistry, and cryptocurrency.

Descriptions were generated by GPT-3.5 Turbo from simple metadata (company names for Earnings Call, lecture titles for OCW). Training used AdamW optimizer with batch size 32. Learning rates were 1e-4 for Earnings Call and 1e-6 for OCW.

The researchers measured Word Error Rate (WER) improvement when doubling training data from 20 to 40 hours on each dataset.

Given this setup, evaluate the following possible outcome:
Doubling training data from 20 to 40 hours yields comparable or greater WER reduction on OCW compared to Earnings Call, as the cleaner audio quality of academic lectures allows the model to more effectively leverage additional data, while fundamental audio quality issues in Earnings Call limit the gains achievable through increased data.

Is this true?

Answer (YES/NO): NO